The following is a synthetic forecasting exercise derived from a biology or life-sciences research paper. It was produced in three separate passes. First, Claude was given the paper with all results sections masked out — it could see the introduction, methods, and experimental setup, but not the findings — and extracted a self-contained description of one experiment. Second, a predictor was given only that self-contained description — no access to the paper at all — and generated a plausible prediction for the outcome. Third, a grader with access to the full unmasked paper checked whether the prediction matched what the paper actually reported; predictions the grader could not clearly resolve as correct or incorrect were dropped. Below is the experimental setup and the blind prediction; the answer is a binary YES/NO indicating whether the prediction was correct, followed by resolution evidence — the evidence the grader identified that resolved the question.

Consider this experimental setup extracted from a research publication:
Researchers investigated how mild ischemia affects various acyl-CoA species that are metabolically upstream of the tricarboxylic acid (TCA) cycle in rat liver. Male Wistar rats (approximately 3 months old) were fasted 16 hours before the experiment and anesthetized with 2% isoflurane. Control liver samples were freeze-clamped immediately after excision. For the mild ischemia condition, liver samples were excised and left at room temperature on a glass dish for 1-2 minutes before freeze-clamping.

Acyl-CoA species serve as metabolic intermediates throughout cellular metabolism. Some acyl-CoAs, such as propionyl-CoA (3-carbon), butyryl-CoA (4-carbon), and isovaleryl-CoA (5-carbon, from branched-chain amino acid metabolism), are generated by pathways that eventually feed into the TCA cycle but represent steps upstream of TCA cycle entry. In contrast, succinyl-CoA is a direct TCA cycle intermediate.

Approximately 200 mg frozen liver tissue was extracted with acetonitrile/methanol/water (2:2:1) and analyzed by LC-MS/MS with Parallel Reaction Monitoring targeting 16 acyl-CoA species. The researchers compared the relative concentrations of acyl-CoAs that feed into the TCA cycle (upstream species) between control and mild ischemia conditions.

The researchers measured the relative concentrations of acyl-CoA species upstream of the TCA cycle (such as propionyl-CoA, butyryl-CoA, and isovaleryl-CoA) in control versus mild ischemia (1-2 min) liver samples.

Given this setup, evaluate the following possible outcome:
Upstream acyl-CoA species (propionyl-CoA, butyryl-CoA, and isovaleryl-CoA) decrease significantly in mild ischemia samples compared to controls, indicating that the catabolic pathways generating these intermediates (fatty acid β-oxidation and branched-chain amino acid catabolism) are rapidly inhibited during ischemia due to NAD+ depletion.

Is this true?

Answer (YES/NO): NO